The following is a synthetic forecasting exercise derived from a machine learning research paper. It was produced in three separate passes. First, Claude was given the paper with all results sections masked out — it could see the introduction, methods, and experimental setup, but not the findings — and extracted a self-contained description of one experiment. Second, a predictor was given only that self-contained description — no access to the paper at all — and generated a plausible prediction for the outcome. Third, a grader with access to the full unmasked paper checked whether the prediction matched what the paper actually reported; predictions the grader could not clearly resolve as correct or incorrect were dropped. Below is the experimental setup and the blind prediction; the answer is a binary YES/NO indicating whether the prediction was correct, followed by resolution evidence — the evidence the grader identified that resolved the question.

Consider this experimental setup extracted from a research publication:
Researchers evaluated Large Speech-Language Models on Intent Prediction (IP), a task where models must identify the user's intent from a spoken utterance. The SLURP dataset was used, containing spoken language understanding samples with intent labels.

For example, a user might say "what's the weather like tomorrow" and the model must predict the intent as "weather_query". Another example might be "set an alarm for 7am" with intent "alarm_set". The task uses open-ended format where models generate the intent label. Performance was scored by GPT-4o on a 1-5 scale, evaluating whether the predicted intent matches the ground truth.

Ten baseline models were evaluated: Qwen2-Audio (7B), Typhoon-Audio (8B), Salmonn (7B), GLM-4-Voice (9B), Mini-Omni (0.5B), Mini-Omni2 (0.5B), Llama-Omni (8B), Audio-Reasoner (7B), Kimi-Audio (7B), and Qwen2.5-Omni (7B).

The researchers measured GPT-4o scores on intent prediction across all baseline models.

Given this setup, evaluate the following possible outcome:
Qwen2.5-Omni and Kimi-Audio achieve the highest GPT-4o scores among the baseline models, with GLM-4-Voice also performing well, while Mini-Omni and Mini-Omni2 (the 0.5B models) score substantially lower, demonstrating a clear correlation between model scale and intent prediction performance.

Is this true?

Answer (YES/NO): NO